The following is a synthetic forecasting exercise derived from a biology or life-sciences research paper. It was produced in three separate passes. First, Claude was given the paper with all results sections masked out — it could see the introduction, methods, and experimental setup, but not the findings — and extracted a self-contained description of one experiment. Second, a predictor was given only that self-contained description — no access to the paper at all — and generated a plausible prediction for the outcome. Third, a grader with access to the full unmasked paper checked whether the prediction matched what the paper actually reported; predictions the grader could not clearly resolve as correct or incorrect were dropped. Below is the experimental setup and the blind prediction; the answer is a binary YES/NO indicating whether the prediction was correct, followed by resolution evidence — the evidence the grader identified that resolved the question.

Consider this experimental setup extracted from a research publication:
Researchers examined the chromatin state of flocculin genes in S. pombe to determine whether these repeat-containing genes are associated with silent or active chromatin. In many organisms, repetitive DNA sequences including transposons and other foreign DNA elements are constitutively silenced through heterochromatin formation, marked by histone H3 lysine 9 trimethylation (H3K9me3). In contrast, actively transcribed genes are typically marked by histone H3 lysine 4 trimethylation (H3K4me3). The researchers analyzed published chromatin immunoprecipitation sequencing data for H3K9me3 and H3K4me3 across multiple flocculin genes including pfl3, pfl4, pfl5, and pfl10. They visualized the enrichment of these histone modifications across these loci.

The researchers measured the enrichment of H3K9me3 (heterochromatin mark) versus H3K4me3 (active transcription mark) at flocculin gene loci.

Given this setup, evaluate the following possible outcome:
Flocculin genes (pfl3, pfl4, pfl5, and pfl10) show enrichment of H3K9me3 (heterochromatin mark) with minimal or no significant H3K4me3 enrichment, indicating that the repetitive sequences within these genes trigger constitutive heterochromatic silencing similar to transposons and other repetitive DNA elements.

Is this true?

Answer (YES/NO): NO